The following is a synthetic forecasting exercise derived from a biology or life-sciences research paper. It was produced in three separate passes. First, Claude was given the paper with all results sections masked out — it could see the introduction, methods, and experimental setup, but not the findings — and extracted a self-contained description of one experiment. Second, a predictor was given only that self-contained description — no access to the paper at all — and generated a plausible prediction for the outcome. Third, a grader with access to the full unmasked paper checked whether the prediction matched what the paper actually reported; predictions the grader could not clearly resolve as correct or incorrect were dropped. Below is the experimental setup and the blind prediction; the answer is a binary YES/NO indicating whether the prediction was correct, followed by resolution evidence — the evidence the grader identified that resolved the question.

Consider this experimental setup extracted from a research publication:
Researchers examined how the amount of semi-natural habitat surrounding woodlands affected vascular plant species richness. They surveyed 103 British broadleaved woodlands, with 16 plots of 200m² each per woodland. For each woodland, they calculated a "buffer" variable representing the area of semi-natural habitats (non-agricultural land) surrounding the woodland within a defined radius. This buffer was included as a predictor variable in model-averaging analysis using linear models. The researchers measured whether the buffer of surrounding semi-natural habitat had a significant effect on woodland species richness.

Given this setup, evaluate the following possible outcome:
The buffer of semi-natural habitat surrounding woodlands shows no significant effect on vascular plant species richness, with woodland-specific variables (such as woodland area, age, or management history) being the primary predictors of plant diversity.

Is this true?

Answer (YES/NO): NO